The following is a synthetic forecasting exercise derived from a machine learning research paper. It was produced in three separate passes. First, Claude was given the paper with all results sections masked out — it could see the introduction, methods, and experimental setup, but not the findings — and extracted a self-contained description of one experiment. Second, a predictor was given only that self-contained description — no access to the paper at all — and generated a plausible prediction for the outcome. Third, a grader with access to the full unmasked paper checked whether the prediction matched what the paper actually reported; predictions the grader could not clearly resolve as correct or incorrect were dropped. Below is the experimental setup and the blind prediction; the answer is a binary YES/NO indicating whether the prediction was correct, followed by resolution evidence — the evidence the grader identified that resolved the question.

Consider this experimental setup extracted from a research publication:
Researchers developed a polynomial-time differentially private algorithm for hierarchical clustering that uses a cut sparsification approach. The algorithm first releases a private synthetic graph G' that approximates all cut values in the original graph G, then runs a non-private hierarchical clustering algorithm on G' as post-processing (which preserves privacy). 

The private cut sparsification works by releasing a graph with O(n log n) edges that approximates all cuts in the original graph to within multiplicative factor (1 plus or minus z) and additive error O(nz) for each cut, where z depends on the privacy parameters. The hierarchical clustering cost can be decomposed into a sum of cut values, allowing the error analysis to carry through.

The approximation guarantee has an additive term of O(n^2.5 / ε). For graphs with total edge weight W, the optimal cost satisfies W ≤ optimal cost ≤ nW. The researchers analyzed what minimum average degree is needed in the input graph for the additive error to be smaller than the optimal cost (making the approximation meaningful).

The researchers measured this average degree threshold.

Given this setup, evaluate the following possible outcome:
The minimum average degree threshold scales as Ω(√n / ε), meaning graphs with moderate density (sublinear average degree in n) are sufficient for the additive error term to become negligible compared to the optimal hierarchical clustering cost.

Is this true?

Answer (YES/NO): YES